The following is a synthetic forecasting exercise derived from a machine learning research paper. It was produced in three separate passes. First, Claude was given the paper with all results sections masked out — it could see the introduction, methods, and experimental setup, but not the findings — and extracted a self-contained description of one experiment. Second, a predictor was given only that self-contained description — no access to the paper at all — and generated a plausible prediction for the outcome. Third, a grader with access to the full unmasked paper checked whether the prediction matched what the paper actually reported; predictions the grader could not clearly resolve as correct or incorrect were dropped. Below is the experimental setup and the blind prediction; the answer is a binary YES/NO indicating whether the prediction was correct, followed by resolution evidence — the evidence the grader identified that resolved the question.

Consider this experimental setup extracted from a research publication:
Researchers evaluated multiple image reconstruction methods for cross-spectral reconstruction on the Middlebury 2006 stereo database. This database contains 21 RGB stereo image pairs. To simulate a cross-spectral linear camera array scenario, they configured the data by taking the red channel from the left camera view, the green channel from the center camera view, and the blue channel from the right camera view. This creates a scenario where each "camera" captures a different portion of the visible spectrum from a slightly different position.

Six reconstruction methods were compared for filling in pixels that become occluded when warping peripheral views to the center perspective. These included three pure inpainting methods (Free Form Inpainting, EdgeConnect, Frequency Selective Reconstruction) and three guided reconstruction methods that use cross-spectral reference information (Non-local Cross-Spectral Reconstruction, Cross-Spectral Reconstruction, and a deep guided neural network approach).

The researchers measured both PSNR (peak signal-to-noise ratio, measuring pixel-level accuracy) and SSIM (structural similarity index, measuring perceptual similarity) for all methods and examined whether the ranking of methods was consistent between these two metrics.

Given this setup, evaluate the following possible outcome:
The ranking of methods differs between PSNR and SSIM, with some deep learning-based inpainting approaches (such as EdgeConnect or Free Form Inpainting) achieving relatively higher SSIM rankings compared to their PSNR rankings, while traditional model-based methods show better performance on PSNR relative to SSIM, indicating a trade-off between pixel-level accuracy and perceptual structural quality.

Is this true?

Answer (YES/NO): NO